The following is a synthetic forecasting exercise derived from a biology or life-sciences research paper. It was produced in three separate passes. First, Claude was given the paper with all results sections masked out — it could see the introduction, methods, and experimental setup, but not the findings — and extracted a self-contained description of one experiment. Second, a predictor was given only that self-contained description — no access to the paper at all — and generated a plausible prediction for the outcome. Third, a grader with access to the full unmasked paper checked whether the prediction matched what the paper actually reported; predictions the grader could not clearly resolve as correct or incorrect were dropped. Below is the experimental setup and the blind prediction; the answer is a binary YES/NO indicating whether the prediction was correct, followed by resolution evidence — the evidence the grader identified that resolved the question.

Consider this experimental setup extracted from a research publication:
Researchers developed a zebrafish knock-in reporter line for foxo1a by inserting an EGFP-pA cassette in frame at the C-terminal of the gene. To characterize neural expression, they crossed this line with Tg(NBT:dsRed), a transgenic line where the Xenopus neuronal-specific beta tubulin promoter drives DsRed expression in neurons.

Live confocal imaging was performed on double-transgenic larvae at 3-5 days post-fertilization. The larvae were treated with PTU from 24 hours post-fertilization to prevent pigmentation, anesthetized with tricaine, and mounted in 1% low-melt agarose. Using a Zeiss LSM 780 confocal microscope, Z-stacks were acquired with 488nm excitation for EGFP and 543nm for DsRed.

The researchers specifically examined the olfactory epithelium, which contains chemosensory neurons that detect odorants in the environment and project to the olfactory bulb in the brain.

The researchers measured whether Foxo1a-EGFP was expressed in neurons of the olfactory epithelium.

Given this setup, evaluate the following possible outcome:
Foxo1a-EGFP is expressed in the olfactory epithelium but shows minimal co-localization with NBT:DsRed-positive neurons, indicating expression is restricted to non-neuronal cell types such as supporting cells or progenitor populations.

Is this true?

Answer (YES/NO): NO